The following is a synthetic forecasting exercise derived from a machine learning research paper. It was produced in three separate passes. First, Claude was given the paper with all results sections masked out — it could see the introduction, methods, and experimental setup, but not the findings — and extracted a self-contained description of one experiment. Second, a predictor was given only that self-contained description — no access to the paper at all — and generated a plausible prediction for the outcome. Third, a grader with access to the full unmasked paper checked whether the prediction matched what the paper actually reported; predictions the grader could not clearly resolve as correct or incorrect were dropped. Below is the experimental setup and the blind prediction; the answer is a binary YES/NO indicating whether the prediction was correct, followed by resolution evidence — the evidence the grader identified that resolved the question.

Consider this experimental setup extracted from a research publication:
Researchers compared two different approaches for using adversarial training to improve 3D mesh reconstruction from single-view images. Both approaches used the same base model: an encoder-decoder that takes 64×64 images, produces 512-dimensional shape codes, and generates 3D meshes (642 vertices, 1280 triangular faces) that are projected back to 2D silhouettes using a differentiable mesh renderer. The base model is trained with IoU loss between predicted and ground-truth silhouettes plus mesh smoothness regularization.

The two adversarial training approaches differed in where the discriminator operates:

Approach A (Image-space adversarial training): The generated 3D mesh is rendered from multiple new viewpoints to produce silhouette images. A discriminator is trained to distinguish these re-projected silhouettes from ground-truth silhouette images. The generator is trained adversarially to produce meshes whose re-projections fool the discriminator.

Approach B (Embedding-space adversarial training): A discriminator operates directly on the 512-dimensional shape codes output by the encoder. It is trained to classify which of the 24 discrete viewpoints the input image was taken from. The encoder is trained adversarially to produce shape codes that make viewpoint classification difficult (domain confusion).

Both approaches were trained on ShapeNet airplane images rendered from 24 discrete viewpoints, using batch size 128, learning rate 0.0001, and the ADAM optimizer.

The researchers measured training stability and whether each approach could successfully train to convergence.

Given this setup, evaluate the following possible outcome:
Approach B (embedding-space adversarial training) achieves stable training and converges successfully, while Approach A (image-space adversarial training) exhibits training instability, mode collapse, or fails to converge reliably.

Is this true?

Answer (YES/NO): YES